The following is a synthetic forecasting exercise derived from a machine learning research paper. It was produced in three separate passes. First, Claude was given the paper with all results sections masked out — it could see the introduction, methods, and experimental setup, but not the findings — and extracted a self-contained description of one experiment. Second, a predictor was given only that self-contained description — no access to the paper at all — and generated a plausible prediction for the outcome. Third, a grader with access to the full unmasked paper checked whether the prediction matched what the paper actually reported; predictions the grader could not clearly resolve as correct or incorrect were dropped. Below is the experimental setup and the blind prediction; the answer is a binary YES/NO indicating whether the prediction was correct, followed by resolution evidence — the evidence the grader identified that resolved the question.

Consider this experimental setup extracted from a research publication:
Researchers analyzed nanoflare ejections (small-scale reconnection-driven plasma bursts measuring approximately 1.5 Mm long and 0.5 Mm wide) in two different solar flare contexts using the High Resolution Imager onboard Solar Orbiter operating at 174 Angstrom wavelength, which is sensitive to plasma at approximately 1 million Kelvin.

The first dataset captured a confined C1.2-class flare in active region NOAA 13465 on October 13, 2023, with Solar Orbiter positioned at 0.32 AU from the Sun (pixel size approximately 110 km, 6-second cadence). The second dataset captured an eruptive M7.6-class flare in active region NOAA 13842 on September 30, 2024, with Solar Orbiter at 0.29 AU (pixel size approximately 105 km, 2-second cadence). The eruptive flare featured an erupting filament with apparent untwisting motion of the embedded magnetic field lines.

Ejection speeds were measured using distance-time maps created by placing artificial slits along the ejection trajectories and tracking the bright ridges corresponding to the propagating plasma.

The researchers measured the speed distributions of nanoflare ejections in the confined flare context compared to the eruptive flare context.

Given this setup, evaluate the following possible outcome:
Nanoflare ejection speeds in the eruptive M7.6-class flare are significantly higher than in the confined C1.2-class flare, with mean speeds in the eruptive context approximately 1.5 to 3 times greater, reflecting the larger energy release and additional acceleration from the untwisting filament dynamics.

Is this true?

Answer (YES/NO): NO